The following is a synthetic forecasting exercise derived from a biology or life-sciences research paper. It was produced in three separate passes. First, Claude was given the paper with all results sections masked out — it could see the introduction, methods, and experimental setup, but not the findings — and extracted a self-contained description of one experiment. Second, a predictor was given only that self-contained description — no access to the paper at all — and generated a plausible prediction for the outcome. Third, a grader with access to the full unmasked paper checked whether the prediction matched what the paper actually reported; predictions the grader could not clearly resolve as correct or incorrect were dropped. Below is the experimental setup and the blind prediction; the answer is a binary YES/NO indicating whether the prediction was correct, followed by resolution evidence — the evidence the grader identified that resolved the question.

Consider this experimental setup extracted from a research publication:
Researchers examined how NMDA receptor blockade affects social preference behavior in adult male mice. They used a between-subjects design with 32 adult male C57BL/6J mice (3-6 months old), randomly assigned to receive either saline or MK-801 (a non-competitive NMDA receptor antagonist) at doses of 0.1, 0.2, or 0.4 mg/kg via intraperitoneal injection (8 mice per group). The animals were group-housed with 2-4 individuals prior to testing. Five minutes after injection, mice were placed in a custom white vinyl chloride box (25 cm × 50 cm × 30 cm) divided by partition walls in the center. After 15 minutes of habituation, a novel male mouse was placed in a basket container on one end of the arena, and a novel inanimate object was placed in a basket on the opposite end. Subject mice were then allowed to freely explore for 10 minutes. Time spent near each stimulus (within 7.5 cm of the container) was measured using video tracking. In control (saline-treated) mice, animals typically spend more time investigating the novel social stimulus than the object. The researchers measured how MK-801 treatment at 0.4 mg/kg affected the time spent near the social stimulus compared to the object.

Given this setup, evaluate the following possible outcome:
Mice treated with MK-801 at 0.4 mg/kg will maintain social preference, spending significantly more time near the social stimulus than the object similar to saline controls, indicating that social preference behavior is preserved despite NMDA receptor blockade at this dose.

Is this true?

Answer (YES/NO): NO